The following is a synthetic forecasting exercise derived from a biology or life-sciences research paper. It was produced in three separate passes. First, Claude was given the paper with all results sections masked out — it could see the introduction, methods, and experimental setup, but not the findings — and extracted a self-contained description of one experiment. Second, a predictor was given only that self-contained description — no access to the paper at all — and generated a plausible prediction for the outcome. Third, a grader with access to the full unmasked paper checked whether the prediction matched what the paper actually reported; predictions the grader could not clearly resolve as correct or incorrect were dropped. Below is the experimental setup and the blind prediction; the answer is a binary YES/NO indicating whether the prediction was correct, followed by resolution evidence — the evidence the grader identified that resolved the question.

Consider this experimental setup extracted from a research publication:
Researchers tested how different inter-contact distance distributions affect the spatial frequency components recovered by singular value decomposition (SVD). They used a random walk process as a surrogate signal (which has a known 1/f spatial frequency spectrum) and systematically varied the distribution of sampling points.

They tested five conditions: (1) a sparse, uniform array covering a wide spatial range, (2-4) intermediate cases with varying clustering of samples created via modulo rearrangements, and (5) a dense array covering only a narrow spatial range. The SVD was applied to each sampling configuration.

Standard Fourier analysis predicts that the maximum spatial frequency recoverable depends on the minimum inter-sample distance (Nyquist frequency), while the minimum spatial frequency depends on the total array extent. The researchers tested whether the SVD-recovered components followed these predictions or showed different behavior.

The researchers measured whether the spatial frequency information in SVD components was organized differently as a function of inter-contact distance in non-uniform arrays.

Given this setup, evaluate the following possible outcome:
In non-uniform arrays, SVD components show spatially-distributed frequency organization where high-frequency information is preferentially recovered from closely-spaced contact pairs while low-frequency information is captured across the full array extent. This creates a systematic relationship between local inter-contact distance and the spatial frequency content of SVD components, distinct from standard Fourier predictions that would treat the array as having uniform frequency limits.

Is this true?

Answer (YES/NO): YES